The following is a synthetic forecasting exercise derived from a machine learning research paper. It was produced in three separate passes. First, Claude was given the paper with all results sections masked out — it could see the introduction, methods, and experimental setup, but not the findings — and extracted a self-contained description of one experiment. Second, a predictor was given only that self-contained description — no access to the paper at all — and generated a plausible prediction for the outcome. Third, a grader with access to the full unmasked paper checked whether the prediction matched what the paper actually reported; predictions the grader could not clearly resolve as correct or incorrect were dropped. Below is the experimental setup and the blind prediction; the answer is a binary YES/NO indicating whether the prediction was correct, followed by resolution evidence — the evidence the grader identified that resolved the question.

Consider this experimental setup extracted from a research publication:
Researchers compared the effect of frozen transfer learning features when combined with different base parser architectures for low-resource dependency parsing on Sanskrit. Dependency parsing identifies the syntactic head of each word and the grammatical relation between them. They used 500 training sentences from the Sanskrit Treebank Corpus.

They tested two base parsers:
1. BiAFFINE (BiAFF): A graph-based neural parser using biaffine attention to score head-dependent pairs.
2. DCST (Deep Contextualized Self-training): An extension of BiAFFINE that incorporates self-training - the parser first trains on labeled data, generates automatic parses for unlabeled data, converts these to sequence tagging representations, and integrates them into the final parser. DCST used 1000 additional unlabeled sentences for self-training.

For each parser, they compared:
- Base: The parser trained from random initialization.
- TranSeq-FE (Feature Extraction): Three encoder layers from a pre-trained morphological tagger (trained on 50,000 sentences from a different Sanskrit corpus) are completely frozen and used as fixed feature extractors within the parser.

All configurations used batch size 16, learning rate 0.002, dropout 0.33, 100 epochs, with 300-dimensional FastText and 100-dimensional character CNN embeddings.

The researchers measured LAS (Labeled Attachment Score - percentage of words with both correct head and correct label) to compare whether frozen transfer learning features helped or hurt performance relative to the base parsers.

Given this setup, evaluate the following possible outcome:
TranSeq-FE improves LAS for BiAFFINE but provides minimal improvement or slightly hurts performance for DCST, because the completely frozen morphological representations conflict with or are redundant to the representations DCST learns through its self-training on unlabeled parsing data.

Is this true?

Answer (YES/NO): NO